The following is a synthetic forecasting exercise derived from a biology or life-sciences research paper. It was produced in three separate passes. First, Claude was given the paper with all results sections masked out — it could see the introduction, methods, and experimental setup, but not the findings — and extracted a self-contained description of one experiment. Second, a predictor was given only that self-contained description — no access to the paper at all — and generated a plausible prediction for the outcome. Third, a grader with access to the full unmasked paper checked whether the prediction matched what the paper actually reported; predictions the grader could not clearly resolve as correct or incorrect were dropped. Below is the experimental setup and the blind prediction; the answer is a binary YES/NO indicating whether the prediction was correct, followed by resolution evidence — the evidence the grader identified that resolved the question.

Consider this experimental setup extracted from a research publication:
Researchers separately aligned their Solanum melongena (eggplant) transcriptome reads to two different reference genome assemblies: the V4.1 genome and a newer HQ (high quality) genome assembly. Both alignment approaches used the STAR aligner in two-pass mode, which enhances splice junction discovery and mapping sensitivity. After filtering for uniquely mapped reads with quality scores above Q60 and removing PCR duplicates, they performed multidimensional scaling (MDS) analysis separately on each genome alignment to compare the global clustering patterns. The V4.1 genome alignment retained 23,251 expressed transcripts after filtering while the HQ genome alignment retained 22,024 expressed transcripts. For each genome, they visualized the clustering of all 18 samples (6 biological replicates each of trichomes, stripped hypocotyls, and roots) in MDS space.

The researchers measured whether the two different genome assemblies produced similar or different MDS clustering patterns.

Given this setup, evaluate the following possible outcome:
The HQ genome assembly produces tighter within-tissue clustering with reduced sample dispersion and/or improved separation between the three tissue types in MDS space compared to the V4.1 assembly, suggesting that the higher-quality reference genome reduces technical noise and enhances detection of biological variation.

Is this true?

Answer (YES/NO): NO